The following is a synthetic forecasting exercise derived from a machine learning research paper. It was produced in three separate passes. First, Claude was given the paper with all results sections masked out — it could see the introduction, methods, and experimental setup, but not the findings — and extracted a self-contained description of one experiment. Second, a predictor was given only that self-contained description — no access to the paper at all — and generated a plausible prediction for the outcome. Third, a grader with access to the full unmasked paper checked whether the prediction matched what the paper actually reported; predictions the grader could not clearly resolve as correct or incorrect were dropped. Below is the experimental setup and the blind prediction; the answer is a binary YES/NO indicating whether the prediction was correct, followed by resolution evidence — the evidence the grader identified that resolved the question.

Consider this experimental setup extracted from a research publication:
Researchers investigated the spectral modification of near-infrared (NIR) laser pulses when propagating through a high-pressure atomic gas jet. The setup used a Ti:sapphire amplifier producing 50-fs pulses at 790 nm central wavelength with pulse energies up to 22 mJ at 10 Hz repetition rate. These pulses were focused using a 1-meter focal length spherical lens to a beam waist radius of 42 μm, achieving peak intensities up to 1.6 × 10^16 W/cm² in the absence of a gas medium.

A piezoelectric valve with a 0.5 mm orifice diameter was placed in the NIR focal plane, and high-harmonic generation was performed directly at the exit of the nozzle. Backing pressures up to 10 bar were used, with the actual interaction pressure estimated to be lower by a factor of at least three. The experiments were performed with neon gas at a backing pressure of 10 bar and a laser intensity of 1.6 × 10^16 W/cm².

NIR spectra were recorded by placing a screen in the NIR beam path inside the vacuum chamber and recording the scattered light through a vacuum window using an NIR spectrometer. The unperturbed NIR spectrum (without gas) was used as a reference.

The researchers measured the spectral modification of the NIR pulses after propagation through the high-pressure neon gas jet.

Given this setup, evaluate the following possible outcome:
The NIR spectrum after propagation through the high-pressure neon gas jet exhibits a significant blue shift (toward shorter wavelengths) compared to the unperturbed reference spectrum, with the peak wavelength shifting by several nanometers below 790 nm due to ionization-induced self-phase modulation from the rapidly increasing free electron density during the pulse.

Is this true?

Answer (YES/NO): YES